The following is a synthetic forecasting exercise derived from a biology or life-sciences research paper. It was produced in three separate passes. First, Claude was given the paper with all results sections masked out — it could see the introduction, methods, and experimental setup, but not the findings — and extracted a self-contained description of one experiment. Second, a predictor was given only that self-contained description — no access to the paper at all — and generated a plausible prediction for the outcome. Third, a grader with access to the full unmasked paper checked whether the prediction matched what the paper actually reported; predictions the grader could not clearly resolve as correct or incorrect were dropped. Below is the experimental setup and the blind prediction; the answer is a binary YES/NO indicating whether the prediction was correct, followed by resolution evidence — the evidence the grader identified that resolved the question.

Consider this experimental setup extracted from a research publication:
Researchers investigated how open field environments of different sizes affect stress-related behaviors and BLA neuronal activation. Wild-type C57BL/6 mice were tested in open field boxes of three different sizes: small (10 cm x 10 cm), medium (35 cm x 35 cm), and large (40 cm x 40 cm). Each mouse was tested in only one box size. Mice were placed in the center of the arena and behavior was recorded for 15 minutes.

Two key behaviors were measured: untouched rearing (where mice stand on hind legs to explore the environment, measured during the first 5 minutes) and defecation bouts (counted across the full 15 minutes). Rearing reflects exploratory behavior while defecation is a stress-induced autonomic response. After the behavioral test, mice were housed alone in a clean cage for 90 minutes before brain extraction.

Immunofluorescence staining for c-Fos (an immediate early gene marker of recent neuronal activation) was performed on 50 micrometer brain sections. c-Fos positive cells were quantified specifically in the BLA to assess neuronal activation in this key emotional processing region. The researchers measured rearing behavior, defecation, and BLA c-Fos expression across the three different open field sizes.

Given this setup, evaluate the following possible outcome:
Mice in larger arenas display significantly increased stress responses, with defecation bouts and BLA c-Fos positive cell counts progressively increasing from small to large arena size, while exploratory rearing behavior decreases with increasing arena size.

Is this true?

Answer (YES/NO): NO